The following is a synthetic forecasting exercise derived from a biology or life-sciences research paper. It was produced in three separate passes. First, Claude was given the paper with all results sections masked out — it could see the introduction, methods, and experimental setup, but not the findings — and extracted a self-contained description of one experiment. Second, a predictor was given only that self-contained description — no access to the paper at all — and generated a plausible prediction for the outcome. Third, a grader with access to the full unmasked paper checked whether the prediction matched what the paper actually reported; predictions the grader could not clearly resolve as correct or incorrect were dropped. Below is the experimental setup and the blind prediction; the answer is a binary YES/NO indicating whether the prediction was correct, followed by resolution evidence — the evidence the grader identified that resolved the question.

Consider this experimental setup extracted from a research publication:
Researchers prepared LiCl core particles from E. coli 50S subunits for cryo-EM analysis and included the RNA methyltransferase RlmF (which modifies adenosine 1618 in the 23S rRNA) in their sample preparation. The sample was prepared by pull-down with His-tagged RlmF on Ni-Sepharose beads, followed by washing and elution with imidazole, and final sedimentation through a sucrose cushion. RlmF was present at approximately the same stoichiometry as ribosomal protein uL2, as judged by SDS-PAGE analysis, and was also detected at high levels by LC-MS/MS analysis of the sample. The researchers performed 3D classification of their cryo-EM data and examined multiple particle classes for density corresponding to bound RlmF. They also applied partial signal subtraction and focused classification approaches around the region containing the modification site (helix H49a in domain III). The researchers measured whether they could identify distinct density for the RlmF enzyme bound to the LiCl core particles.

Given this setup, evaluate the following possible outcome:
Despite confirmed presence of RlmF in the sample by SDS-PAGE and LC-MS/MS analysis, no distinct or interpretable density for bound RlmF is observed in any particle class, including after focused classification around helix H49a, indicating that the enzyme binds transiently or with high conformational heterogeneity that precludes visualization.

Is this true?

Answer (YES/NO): YES